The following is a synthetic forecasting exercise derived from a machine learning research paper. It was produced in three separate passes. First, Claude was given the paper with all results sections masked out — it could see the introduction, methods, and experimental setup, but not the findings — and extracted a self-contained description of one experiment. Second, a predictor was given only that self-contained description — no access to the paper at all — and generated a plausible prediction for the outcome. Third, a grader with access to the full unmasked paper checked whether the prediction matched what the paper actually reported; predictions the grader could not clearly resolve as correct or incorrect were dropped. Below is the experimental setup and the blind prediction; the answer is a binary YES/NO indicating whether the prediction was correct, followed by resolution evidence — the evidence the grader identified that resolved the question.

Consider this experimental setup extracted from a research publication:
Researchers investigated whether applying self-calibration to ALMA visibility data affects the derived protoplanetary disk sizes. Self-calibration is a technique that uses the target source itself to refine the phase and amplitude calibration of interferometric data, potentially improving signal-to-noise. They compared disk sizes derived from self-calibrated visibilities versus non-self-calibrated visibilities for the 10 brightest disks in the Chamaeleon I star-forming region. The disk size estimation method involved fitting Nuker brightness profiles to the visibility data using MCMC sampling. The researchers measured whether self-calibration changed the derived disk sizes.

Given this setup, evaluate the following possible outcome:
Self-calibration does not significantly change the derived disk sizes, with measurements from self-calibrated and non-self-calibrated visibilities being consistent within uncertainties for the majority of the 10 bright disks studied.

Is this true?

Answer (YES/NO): YES